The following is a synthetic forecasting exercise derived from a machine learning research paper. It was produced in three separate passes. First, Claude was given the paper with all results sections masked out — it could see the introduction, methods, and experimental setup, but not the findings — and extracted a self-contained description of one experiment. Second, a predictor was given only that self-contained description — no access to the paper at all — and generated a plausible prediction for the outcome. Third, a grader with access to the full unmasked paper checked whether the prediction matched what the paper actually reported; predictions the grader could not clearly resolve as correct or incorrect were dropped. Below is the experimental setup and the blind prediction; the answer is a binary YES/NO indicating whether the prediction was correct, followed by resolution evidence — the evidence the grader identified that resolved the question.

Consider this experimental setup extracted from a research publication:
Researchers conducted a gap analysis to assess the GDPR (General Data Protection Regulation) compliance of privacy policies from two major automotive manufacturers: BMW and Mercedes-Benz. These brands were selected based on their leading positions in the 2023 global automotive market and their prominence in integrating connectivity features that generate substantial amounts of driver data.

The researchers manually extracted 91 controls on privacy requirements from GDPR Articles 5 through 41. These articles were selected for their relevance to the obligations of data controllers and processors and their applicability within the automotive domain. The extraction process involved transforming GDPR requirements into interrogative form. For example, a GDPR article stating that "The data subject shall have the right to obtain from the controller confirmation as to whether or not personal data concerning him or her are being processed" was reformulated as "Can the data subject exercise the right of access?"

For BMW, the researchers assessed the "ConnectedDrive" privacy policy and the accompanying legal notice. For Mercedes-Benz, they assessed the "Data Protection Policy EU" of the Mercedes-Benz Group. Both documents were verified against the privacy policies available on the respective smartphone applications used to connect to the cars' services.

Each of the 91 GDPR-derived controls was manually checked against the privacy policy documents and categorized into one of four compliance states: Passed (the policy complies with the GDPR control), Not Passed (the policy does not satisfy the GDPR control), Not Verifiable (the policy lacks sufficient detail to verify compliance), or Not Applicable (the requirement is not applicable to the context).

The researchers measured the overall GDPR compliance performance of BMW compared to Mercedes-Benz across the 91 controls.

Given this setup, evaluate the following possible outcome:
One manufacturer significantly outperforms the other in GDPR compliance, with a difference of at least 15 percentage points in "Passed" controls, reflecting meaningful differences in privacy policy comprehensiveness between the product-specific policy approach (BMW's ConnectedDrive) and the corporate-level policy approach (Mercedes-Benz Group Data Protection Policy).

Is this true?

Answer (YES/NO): NO